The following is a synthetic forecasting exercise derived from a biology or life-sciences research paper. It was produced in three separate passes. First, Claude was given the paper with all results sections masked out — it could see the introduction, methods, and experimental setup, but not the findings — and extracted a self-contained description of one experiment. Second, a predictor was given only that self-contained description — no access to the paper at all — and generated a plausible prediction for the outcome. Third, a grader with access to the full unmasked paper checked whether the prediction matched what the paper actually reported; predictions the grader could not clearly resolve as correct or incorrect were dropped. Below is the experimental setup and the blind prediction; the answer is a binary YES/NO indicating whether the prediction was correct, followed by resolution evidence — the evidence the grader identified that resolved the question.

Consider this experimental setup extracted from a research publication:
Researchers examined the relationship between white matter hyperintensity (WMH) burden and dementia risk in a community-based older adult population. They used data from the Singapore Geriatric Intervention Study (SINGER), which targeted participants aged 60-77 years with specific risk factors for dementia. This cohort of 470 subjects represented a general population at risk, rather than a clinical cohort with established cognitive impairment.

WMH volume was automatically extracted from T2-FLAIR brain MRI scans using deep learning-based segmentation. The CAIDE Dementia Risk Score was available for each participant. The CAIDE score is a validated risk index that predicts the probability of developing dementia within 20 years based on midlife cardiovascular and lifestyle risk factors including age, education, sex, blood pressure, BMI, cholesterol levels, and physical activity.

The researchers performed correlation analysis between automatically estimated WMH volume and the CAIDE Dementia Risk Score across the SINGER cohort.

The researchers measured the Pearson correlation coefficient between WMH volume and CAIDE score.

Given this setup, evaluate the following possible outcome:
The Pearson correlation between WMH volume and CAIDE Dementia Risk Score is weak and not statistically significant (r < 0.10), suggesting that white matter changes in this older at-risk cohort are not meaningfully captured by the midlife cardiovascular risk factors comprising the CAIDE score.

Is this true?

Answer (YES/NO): NO